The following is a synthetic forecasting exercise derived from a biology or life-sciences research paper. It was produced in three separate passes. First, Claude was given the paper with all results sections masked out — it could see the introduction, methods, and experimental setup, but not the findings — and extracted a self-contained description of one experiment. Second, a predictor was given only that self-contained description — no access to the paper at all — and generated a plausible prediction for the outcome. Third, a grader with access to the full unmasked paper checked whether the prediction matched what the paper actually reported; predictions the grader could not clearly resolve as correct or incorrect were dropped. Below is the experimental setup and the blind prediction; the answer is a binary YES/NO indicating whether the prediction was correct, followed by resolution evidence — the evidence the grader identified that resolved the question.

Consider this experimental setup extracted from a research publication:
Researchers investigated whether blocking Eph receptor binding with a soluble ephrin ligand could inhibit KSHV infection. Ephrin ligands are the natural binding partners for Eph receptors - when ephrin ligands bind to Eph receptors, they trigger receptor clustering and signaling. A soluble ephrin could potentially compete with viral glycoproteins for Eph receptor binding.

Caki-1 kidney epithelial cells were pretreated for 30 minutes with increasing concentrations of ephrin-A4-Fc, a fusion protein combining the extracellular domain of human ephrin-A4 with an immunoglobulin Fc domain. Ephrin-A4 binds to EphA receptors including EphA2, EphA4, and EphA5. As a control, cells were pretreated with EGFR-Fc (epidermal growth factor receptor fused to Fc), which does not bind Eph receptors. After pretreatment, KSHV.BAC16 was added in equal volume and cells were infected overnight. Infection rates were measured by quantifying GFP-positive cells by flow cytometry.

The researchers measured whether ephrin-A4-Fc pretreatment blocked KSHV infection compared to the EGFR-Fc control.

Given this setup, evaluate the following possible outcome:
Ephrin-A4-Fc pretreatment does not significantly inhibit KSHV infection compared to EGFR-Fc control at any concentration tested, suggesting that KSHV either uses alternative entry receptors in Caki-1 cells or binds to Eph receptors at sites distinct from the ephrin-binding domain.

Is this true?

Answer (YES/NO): NO